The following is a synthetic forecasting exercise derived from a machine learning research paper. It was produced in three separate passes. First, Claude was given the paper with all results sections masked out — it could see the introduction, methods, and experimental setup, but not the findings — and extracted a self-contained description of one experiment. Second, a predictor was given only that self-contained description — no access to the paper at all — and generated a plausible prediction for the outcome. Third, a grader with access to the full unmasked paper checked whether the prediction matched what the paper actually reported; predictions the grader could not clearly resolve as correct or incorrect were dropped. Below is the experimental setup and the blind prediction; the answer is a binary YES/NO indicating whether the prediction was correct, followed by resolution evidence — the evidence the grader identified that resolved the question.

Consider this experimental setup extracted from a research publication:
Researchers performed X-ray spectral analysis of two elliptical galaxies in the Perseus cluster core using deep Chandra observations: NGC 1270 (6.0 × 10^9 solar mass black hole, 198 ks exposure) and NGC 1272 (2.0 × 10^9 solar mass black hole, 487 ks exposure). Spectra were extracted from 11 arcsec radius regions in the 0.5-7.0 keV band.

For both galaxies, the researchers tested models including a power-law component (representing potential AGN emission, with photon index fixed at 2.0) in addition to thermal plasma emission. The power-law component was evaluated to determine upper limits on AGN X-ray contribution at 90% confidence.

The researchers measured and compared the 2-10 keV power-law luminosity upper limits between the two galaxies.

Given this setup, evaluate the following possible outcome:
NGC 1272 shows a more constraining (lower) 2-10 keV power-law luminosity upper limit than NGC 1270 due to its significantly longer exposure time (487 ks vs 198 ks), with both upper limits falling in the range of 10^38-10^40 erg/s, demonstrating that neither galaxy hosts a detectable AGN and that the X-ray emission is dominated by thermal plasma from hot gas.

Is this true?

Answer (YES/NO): YES